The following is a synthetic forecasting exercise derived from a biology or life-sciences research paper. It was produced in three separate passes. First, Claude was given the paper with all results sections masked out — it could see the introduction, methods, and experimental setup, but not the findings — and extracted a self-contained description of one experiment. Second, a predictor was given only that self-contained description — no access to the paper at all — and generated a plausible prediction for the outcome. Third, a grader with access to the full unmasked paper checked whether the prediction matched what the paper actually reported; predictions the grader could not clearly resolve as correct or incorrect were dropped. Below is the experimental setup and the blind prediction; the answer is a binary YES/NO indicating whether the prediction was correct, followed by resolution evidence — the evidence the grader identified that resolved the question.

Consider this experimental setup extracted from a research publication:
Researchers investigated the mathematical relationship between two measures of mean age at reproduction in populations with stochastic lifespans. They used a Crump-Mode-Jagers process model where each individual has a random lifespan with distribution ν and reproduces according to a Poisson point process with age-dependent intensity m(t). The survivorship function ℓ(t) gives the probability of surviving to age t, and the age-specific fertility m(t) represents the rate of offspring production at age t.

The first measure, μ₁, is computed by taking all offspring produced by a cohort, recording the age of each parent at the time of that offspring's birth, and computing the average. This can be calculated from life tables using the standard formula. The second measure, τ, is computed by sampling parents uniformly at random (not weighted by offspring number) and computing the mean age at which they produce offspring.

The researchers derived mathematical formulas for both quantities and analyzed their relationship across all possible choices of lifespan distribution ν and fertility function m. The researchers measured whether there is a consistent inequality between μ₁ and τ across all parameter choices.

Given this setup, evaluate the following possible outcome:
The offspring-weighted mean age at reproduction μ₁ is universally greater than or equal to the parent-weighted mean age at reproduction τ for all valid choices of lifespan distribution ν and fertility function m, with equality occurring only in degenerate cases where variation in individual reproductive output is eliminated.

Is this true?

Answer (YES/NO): YES